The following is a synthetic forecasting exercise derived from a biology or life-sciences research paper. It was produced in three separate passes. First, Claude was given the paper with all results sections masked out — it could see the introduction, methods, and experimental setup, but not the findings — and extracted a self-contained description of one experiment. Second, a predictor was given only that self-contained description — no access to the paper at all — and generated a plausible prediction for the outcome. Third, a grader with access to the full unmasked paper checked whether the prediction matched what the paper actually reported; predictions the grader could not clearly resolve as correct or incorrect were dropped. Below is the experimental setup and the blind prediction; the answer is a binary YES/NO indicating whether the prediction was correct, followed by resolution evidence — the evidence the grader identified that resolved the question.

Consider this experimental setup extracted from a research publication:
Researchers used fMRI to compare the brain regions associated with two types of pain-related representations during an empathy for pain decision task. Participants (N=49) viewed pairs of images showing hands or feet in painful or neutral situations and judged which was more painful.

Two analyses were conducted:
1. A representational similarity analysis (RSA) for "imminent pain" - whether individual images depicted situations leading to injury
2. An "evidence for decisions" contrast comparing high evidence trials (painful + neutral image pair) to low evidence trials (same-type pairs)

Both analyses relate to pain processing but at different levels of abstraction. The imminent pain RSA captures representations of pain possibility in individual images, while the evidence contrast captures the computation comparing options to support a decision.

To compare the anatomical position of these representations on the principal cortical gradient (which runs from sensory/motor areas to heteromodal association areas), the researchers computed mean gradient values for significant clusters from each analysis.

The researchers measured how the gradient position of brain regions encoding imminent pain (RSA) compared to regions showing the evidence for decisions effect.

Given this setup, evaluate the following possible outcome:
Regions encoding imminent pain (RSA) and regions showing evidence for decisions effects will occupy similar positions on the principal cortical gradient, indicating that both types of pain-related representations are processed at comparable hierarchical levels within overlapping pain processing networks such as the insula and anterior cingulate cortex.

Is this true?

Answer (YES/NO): NO